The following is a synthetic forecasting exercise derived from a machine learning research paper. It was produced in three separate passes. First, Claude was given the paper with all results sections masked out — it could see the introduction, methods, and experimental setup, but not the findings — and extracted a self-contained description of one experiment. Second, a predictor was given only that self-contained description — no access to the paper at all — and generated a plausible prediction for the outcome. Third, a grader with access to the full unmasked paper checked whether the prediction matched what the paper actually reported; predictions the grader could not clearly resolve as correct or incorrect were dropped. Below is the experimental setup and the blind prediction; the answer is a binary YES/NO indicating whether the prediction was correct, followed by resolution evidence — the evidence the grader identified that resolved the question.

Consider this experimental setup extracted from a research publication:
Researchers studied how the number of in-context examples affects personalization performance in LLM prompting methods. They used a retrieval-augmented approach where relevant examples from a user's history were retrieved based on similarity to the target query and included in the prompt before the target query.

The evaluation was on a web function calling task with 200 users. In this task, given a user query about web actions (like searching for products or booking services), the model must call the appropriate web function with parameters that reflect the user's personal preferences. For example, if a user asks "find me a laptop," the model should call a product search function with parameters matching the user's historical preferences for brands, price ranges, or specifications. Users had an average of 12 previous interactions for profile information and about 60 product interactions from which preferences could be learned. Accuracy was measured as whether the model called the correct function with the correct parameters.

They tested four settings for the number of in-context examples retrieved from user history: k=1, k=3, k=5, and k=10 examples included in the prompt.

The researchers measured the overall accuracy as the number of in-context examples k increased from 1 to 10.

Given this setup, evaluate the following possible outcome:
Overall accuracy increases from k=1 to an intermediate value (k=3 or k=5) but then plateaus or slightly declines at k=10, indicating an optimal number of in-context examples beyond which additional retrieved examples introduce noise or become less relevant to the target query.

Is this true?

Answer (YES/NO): YES